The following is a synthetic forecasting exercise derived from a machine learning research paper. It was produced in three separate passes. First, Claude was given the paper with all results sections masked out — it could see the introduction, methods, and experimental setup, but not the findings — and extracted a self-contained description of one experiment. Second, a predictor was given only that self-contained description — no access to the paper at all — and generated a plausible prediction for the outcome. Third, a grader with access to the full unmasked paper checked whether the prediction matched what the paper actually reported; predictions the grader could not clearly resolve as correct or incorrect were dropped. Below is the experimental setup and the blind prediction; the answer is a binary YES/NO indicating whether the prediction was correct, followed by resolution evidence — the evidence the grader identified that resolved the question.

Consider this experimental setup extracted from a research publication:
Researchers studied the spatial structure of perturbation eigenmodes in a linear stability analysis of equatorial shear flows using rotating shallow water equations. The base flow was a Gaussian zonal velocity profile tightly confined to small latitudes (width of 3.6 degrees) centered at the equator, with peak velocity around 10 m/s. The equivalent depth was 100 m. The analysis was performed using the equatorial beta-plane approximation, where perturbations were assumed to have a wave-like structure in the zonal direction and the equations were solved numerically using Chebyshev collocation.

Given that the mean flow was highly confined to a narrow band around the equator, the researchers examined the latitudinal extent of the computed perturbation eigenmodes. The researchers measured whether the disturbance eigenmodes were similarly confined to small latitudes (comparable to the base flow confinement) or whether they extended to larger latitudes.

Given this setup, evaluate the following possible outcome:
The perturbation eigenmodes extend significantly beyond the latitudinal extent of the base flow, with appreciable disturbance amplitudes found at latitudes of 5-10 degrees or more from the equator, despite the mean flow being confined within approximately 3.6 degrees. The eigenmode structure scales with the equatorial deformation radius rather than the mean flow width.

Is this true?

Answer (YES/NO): YES